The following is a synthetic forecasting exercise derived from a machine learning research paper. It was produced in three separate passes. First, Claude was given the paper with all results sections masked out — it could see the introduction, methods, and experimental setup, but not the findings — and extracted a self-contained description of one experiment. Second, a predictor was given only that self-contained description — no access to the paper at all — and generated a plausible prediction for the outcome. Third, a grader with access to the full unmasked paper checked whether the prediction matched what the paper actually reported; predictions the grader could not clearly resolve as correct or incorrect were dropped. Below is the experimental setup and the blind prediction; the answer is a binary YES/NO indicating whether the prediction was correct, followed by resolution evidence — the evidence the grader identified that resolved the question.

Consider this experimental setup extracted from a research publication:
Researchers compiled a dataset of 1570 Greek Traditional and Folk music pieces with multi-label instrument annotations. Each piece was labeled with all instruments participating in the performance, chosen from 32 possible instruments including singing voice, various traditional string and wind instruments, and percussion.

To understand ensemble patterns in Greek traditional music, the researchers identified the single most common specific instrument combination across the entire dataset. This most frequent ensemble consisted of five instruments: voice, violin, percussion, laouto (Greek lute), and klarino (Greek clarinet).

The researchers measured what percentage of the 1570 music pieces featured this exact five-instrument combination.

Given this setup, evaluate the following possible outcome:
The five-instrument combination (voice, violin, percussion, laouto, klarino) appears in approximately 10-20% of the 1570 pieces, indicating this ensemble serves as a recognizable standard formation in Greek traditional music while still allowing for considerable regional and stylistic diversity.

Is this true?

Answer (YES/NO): YES